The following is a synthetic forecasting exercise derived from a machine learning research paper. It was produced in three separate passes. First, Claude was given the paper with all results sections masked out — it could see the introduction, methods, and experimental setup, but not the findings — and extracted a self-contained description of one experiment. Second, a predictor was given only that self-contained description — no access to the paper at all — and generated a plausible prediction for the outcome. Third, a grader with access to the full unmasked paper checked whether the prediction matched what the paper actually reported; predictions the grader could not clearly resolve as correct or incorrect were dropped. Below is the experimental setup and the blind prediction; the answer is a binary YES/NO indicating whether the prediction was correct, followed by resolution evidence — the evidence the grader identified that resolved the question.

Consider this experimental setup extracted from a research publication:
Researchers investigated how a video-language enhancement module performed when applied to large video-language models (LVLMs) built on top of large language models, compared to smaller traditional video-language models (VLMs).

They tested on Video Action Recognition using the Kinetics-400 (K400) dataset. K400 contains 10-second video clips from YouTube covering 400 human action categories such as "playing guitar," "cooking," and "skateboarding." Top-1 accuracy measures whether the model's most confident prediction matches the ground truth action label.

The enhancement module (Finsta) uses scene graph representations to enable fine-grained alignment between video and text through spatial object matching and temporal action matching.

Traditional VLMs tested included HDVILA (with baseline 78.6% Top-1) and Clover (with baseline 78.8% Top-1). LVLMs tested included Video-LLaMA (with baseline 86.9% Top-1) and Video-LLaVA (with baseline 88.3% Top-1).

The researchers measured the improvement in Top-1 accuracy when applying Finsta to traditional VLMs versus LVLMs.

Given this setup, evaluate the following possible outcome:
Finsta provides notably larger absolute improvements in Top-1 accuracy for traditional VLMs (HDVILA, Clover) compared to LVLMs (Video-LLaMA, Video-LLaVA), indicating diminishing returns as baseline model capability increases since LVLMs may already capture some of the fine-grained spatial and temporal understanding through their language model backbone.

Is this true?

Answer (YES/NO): NO